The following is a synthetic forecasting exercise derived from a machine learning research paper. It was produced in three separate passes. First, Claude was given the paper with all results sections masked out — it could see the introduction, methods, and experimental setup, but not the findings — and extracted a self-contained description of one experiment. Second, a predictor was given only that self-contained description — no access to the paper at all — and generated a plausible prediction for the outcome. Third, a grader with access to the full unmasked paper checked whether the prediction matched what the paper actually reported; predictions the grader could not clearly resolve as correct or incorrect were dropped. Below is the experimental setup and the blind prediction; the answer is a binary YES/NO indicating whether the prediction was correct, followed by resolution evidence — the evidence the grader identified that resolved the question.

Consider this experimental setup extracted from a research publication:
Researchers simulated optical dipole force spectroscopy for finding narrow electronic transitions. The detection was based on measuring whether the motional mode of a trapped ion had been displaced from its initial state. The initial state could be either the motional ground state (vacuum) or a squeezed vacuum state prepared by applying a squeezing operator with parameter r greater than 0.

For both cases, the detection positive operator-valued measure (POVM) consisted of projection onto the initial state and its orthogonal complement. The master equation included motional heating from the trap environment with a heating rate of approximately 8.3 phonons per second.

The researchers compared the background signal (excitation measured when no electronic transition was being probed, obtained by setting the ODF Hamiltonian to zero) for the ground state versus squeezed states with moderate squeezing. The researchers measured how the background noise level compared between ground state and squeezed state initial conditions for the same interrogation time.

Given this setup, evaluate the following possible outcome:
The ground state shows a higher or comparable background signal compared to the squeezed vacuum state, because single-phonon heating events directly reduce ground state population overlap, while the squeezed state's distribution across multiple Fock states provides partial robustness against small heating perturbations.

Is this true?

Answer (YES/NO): NO